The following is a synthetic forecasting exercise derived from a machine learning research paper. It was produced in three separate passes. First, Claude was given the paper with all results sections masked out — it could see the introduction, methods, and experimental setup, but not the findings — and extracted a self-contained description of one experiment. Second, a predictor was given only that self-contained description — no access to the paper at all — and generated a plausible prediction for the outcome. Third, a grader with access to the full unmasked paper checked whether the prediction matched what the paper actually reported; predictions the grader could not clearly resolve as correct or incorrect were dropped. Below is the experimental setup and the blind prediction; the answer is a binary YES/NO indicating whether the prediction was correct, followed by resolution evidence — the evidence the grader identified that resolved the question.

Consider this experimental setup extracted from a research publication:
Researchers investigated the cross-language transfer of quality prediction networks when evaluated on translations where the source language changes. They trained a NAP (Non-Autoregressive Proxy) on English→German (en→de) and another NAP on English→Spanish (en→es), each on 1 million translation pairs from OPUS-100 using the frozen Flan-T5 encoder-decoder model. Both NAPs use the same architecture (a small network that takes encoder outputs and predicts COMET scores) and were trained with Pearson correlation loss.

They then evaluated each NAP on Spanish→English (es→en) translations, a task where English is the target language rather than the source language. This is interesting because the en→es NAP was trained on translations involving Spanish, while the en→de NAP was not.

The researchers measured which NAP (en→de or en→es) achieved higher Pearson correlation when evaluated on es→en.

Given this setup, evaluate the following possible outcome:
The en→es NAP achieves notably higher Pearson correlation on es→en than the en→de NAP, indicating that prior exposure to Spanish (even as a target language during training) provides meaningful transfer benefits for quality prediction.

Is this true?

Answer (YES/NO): NO